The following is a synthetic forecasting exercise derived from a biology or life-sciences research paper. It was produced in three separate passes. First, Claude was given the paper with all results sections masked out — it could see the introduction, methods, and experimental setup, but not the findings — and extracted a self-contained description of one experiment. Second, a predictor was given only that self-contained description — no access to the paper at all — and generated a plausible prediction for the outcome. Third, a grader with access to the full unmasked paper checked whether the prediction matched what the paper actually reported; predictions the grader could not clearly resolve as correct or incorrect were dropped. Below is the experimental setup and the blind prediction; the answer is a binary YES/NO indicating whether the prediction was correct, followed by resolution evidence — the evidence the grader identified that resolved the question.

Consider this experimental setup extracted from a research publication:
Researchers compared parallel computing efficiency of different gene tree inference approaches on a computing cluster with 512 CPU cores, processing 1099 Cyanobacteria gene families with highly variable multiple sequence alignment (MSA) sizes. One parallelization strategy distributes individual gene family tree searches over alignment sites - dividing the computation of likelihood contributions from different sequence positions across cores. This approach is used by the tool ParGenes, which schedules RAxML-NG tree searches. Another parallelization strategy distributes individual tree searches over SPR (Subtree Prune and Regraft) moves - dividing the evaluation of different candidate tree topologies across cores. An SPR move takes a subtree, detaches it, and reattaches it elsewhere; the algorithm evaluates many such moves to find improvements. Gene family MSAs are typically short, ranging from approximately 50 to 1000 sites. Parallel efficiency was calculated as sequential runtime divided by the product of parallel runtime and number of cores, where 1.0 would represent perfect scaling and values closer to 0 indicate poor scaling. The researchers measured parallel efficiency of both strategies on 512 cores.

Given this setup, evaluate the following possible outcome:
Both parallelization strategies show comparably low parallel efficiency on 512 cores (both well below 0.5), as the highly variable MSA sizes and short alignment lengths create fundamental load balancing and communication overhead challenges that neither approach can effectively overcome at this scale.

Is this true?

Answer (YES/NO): NO